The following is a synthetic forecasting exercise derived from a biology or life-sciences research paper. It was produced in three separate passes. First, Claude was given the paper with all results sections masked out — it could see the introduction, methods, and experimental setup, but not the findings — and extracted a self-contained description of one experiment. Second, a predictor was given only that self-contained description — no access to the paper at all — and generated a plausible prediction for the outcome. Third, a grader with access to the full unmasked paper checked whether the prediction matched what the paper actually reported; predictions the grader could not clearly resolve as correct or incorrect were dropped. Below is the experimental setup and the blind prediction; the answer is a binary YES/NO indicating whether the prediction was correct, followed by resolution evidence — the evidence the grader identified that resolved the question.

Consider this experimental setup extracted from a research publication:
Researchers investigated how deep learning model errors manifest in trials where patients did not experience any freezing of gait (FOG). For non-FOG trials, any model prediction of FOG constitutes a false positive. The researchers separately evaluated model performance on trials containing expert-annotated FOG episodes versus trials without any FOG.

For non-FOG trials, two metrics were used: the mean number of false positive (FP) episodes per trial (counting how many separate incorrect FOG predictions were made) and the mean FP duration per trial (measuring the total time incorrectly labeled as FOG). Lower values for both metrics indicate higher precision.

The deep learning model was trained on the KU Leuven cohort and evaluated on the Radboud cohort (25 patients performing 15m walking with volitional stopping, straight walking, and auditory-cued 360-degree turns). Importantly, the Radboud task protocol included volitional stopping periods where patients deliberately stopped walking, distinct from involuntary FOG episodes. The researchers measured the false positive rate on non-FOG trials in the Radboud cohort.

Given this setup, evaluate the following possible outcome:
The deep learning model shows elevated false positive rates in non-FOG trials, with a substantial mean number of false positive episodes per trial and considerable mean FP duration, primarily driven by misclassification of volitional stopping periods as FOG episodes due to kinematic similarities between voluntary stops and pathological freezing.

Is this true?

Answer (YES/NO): YES